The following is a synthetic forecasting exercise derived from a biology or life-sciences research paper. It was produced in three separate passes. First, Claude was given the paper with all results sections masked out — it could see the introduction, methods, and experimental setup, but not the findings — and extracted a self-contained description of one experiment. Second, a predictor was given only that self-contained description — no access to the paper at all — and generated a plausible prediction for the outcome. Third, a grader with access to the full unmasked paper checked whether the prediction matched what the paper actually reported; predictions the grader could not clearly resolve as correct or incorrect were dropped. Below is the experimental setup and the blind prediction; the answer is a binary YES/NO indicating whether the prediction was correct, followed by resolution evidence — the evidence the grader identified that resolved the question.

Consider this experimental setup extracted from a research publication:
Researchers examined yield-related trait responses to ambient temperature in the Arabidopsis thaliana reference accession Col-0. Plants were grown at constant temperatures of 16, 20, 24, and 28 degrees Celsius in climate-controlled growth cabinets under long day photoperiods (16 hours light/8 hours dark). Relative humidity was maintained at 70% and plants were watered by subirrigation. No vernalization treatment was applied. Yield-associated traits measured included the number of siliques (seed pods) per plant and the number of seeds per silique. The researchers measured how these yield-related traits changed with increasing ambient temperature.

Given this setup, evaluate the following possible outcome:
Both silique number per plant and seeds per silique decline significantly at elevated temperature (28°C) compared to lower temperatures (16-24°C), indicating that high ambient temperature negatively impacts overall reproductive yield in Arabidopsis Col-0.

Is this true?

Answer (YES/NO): YES